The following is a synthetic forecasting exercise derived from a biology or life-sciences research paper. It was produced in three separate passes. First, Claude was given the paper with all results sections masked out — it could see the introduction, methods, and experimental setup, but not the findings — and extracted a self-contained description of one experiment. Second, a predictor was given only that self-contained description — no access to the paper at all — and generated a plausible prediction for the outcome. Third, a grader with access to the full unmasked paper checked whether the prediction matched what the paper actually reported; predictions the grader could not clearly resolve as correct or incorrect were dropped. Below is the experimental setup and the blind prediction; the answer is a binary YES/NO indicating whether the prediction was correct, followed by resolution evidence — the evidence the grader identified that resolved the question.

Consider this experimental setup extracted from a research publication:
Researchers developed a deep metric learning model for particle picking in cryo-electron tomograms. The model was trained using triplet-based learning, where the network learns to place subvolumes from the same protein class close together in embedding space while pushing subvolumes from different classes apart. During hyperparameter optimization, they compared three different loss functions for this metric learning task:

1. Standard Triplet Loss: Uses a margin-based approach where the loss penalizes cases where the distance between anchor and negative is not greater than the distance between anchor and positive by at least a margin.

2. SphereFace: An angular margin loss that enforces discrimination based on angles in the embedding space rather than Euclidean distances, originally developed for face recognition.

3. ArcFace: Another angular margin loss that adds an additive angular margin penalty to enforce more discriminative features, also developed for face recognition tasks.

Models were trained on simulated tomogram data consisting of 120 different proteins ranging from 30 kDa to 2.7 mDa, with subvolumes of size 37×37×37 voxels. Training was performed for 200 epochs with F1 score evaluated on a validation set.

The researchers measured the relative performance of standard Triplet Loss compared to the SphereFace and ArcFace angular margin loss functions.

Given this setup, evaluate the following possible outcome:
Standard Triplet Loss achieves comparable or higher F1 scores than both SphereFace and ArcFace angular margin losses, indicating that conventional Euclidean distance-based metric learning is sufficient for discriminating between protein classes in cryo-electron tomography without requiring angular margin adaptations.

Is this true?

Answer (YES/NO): YES